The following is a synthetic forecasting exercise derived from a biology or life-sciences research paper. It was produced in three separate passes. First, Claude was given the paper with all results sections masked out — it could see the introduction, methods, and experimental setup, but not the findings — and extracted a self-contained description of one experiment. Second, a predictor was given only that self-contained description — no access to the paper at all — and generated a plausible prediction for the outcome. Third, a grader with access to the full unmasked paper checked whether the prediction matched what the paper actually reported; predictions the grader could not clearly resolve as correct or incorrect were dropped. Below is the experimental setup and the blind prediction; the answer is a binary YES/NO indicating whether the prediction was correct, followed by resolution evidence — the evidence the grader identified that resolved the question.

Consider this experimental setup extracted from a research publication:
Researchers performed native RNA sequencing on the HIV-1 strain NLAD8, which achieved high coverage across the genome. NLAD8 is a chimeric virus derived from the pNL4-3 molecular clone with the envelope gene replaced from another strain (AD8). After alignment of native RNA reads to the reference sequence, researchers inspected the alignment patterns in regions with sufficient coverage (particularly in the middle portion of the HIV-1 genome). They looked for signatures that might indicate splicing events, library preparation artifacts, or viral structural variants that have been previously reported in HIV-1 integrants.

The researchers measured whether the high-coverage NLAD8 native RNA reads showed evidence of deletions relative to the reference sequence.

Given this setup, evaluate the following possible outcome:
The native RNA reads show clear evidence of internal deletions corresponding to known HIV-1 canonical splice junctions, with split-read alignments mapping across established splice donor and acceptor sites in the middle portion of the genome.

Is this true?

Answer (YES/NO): NO